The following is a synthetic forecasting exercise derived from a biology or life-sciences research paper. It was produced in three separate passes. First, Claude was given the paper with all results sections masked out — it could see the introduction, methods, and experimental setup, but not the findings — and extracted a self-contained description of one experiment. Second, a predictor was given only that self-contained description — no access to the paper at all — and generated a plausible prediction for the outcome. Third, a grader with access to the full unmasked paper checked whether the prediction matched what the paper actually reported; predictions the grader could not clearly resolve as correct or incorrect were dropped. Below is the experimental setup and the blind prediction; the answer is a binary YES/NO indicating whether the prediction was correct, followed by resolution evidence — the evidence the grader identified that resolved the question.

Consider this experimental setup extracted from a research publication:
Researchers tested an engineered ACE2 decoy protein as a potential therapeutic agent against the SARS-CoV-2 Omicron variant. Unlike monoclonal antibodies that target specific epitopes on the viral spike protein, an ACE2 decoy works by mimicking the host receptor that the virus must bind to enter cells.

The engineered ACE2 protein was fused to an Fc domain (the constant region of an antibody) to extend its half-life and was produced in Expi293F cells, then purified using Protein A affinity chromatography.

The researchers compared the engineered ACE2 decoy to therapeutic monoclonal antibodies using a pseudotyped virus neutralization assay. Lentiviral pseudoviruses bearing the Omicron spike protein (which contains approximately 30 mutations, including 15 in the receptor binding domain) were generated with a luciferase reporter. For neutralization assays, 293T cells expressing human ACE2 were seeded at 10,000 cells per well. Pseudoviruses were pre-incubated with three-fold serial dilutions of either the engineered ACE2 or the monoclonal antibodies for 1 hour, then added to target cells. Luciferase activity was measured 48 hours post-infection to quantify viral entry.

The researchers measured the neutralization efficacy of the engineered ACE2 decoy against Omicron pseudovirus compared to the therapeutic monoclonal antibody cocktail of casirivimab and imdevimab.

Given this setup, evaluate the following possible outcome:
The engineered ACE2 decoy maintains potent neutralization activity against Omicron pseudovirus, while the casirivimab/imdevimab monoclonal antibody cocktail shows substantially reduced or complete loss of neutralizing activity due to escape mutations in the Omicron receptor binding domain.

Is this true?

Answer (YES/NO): YES